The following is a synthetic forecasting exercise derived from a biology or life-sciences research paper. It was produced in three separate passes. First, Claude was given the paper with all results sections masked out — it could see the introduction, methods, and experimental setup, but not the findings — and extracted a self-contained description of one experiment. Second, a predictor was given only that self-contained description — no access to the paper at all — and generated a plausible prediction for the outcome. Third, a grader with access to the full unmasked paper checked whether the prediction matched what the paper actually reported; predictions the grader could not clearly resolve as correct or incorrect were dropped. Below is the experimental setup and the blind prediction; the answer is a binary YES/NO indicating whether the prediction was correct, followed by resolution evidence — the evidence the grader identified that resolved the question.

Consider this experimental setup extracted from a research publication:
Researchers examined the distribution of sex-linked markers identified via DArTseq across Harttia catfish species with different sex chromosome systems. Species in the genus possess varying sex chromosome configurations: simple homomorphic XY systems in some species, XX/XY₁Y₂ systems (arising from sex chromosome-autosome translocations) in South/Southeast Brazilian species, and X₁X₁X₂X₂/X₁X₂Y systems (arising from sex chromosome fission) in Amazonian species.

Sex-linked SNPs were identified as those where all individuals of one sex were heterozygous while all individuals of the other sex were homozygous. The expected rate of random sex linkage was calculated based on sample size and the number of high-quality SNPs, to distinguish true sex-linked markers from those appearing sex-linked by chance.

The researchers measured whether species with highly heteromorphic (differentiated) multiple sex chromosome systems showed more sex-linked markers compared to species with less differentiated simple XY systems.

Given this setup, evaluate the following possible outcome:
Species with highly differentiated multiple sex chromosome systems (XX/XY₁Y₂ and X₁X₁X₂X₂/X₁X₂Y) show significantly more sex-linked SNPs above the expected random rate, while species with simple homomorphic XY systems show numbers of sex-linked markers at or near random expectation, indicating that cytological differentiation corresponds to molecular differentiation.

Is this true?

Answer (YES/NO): NO